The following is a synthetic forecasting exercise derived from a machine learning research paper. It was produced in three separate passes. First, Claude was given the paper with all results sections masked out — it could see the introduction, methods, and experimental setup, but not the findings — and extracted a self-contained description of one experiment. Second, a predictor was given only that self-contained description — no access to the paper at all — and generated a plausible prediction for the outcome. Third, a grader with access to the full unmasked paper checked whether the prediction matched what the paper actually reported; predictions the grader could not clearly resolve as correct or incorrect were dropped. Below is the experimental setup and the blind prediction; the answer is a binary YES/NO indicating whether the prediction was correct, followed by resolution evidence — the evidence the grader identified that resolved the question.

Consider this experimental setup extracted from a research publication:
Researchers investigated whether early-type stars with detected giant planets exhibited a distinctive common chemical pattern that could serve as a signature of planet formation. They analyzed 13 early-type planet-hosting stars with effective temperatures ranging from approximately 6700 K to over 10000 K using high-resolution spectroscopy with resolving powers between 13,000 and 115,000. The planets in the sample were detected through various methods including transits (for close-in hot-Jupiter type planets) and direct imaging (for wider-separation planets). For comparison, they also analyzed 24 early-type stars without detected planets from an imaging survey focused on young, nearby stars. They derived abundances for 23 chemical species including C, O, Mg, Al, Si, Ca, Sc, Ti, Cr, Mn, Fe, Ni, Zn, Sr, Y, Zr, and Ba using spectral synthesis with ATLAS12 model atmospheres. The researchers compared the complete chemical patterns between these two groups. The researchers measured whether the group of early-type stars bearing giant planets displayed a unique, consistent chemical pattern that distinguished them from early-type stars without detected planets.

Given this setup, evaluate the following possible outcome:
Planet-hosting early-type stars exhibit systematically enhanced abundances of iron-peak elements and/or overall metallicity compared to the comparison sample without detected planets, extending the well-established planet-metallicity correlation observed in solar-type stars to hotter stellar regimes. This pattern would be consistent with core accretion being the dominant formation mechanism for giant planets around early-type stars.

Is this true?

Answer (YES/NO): NO